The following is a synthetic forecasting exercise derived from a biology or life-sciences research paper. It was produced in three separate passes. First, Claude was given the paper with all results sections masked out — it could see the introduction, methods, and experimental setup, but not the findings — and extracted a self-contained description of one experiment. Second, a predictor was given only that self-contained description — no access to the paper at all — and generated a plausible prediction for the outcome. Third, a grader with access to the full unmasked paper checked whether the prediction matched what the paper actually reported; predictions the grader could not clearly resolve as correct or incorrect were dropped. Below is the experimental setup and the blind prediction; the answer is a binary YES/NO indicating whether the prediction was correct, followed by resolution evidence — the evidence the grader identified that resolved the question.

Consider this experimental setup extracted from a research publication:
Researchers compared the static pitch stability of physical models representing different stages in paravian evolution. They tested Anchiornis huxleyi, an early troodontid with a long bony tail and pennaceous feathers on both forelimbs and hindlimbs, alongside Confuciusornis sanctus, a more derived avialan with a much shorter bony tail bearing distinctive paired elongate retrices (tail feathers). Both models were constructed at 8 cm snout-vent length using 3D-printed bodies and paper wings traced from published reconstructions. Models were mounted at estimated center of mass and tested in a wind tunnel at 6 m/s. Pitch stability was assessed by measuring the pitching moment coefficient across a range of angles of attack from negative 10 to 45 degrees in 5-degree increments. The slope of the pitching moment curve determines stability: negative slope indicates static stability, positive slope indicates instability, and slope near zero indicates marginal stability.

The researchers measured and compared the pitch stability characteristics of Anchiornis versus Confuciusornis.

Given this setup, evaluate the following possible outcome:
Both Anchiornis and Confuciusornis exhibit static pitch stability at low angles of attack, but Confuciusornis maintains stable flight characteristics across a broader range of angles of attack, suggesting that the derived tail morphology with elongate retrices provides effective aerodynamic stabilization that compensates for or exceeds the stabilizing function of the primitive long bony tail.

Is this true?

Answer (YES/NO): NO